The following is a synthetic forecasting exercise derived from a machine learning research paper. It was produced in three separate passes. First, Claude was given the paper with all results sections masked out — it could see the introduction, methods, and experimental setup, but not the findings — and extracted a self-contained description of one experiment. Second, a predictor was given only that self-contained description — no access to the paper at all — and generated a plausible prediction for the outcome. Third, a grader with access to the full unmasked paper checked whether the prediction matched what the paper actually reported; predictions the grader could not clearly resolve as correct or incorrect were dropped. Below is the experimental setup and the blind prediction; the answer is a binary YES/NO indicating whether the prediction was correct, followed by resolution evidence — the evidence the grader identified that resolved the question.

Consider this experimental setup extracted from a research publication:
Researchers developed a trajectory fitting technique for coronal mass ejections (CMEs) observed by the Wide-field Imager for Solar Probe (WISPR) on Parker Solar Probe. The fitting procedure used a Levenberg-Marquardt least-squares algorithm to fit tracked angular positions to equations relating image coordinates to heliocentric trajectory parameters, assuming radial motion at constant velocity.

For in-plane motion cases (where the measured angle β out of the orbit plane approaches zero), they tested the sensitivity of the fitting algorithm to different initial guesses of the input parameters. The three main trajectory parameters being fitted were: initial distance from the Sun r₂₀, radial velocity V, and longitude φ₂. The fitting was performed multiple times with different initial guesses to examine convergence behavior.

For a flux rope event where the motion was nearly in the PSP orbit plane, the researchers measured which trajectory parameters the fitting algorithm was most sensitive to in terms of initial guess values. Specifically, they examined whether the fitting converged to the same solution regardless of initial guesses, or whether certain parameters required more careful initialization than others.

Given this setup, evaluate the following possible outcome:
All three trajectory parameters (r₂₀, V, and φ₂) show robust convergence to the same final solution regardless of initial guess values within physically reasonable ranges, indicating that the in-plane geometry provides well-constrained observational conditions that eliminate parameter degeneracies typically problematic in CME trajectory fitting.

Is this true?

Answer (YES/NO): NO